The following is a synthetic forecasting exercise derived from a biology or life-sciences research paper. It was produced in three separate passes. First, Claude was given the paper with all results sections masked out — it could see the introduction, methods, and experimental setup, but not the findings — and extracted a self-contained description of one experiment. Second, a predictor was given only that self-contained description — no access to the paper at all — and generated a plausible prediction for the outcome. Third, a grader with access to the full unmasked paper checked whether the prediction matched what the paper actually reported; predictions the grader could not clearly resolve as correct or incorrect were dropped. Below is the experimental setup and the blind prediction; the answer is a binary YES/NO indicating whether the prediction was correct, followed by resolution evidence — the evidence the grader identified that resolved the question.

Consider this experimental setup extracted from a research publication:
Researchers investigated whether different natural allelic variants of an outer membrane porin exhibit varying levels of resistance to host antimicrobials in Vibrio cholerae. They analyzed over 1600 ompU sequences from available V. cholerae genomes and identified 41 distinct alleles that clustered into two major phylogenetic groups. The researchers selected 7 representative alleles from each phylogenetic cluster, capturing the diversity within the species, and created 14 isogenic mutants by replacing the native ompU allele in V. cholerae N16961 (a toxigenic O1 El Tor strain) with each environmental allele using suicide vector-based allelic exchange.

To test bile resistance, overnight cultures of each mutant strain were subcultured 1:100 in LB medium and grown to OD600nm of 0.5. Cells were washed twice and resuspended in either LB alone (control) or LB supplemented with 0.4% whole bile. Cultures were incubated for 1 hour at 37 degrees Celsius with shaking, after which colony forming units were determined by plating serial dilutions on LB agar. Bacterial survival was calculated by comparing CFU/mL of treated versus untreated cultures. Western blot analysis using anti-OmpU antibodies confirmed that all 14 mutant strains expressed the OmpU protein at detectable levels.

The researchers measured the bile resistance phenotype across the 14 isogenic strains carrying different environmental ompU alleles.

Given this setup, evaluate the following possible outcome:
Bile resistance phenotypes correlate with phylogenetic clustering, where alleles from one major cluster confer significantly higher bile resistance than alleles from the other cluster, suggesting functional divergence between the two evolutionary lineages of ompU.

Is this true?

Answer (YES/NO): YES